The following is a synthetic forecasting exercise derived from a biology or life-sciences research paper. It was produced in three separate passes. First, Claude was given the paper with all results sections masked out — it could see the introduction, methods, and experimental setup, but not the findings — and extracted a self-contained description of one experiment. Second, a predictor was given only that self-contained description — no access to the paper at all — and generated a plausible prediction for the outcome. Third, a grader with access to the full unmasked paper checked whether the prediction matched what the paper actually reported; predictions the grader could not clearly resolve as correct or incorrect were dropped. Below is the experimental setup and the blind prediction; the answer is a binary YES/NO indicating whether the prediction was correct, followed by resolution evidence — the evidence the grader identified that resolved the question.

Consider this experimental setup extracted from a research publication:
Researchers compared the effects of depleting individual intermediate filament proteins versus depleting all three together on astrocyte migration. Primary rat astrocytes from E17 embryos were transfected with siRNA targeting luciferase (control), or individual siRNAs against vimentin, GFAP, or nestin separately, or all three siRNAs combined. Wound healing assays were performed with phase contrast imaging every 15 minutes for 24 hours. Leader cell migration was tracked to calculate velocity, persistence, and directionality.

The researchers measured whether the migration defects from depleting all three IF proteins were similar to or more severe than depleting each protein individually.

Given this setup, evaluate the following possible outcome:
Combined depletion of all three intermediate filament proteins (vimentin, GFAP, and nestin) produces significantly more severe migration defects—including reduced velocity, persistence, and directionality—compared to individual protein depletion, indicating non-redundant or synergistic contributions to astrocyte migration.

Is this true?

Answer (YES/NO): YES